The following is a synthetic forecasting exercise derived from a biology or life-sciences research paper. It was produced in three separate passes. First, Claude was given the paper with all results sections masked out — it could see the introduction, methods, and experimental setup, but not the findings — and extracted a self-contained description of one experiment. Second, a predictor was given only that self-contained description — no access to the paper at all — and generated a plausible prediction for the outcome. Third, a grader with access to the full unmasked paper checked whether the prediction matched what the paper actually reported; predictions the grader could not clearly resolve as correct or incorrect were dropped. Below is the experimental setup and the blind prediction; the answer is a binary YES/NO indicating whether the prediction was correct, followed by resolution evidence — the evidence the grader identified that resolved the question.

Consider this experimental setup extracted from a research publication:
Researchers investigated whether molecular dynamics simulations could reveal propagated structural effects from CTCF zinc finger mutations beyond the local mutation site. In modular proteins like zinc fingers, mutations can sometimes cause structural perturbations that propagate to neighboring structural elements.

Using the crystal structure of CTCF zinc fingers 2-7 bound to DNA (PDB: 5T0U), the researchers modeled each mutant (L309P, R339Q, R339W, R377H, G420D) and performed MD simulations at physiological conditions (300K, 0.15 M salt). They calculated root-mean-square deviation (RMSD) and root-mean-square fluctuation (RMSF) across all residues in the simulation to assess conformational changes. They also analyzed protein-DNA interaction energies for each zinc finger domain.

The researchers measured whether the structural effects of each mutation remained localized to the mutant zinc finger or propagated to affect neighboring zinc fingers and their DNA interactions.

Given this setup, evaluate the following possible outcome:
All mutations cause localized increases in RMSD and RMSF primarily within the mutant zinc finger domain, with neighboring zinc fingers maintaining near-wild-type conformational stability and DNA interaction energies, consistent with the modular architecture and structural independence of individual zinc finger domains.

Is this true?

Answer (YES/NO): NO